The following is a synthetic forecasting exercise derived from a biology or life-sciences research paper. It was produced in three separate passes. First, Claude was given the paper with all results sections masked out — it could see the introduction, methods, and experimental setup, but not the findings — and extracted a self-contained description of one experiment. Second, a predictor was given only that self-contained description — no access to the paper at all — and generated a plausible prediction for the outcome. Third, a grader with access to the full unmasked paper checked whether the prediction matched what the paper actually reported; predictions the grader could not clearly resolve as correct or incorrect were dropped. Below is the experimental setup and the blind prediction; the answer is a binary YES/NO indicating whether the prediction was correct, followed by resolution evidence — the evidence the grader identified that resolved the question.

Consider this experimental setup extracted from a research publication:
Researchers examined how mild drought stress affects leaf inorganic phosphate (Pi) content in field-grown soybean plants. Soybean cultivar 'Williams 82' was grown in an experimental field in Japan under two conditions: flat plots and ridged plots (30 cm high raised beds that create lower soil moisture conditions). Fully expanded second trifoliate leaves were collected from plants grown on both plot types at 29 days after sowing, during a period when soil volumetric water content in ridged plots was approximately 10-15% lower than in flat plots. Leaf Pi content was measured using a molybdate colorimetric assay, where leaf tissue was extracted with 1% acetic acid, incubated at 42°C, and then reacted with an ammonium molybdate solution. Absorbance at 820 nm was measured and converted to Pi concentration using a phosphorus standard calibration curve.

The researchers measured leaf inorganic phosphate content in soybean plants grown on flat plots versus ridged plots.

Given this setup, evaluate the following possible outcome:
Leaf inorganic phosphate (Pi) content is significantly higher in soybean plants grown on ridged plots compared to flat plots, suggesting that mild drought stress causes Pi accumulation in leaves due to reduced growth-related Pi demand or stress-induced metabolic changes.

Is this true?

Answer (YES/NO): NO